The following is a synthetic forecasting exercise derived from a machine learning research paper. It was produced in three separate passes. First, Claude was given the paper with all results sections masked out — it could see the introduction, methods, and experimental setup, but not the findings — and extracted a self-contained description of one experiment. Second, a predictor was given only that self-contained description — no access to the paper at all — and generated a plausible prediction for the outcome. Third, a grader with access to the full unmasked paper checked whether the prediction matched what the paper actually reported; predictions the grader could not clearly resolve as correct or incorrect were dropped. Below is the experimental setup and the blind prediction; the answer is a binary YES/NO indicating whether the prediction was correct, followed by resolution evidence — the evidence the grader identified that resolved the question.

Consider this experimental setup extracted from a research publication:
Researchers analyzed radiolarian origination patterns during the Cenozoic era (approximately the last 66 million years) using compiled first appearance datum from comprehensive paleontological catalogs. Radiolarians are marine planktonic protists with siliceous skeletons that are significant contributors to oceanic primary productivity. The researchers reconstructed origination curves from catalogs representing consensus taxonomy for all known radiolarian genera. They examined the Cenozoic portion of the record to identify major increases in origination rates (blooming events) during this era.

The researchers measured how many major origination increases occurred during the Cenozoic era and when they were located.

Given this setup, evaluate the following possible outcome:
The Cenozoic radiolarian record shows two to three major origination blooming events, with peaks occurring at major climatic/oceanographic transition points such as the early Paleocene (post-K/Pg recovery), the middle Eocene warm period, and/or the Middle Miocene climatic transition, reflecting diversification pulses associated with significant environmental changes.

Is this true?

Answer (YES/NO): NO